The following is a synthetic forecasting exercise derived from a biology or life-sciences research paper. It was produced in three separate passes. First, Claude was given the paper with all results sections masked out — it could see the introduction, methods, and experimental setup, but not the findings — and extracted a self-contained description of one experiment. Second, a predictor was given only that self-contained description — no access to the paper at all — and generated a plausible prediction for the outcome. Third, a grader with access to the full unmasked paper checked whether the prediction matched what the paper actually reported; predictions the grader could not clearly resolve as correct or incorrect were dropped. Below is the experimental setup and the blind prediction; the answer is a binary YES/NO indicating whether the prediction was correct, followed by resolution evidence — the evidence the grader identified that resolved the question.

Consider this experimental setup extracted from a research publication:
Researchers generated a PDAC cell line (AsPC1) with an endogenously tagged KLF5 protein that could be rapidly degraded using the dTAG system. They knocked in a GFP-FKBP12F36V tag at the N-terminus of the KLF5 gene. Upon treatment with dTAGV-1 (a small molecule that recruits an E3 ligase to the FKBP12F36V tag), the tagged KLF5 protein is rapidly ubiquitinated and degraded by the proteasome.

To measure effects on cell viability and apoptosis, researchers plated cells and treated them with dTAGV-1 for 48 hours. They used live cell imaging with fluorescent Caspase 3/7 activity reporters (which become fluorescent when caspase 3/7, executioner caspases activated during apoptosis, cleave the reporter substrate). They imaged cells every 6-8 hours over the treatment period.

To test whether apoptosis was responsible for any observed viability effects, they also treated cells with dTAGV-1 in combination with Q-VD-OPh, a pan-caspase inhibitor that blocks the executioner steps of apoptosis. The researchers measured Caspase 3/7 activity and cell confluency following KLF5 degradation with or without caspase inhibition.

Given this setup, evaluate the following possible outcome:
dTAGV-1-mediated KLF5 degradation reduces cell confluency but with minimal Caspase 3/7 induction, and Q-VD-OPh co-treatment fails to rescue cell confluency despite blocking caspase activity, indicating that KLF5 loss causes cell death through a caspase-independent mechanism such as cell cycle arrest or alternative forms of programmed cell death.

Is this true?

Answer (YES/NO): NO